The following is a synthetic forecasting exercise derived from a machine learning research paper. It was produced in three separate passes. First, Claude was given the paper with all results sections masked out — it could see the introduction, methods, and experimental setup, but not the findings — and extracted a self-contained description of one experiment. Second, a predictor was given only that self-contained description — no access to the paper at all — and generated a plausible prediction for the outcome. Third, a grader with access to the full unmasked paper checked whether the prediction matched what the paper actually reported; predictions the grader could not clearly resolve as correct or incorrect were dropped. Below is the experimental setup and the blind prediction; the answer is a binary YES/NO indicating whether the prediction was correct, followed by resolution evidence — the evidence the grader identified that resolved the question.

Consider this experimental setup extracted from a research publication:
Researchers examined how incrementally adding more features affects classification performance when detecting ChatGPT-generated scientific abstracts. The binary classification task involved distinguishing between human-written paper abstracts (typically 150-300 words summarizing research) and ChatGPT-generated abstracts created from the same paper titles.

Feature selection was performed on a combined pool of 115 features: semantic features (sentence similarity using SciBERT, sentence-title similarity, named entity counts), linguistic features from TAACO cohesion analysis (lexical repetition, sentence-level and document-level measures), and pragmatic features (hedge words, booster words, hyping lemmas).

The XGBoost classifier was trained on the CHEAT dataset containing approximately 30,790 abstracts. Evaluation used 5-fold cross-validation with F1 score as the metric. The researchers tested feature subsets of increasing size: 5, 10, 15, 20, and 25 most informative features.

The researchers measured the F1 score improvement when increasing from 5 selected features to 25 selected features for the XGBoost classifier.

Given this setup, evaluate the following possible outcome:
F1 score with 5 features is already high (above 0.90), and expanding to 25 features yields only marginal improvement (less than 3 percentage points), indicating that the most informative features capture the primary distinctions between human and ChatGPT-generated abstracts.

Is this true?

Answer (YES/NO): NO